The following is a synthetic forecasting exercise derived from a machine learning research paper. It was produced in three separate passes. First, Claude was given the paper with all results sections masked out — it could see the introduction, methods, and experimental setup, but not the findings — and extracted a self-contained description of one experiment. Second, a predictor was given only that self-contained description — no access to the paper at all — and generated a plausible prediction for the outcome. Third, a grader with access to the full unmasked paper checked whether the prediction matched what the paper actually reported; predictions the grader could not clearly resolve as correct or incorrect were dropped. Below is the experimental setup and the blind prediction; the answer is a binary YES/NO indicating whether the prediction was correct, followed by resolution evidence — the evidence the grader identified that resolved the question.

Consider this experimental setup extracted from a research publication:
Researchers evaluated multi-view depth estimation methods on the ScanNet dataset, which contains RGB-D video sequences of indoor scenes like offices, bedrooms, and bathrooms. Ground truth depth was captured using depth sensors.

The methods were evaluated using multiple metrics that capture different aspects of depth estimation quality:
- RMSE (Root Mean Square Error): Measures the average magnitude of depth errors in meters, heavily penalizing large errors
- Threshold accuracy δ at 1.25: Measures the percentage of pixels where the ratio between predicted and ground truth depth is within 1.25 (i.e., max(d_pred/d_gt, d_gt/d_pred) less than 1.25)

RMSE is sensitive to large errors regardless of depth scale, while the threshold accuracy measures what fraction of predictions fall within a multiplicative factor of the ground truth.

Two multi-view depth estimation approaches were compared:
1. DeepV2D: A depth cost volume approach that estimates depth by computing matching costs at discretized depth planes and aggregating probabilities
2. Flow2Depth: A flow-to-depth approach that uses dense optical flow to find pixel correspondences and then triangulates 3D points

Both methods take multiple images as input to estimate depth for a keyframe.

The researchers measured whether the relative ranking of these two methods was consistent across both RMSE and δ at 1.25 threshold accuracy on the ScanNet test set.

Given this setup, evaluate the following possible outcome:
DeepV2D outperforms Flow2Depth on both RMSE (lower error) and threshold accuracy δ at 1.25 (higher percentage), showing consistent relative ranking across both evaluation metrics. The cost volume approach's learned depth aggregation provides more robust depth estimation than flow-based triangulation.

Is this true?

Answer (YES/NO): NO